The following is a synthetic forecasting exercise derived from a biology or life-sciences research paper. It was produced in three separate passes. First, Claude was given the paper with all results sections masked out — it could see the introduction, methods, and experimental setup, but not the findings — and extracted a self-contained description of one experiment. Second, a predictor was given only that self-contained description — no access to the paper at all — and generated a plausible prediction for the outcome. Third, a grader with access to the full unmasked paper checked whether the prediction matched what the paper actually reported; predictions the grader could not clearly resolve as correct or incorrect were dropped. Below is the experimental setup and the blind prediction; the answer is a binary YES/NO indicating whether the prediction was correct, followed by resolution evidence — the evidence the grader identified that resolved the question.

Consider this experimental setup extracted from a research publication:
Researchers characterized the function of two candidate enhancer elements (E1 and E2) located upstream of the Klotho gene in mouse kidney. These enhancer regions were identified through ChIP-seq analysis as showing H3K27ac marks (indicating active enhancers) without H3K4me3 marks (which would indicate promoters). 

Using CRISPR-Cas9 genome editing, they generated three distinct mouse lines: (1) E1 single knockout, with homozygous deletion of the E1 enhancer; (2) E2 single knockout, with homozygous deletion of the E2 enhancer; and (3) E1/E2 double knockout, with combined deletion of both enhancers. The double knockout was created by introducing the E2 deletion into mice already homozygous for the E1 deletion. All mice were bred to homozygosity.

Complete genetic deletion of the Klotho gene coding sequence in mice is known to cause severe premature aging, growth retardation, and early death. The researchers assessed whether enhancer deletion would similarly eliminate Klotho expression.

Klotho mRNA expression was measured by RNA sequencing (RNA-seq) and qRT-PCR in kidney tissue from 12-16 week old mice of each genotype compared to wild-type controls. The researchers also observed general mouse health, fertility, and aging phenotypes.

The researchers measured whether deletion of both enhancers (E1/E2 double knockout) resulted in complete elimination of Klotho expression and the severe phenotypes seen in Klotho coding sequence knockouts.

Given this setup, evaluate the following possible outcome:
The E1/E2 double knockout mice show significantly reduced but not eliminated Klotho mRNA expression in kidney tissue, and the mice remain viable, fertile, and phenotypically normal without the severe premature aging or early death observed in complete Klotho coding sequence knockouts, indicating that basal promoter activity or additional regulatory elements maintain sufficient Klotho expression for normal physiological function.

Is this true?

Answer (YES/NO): YES